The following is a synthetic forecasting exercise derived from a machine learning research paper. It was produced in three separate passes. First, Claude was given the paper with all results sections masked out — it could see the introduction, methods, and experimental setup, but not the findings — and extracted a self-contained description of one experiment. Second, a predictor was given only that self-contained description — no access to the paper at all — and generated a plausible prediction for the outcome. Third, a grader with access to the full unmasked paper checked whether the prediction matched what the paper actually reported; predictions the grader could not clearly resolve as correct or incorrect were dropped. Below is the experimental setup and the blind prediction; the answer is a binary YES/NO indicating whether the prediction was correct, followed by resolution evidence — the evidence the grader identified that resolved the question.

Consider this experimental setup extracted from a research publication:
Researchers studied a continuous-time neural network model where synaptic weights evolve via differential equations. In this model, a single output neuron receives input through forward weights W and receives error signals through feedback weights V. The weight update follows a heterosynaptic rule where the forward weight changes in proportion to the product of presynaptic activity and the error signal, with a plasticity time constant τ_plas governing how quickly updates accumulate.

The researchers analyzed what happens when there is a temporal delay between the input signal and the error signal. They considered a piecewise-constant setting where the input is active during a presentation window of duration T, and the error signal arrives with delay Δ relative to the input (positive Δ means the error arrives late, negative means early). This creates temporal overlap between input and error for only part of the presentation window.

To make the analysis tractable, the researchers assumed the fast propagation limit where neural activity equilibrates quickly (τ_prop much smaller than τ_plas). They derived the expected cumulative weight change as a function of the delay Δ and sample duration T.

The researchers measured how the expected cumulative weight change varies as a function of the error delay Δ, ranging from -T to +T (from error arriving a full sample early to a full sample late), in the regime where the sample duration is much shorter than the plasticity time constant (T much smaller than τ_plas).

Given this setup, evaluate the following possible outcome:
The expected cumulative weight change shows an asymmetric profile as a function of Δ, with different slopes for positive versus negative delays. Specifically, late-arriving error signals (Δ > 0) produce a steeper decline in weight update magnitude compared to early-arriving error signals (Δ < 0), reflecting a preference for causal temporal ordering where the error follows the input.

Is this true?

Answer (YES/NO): NO